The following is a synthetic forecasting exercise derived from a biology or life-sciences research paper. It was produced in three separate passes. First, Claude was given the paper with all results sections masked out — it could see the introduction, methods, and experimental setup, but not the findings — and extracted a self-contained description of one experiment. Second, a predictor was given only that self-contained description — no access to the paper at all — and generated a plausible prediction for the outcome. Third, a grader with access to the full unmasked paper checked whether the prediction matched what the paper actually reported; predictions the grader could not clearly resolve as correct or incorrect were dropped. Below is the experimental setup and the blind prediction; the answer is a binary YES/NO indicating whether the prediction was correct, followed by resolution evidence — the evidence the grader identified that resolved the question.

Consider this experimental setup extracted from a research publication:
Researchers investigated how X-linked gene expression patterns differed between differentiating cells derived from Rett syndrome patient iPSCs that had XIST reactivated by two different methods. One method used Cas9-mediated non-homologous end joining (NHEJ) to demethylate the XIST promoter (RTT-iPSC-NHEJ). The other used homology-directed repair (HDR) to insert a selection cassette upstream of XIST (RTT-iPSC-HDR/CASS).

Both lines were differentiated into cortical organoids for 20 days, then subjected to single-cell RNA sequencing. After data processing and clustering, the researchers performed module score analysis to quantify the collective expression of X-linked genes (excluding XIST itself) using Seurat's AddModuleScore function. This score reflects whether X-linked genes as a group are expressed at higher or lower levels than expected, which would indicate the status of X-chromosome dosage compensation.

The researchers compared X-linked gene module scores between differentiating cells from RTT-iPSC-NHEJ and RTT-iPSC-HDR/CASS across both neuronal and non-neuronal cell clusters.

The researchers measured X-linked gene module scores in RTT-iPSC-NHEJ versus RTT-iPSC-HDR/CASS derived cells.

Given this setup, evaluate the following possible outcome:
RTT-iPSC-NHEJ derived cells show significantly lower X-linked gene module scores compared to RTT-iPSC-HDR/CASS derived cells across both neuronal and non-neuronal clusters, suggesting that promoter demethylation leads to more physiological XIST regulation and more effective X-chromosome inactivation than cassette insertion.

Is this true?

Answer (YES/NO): NO